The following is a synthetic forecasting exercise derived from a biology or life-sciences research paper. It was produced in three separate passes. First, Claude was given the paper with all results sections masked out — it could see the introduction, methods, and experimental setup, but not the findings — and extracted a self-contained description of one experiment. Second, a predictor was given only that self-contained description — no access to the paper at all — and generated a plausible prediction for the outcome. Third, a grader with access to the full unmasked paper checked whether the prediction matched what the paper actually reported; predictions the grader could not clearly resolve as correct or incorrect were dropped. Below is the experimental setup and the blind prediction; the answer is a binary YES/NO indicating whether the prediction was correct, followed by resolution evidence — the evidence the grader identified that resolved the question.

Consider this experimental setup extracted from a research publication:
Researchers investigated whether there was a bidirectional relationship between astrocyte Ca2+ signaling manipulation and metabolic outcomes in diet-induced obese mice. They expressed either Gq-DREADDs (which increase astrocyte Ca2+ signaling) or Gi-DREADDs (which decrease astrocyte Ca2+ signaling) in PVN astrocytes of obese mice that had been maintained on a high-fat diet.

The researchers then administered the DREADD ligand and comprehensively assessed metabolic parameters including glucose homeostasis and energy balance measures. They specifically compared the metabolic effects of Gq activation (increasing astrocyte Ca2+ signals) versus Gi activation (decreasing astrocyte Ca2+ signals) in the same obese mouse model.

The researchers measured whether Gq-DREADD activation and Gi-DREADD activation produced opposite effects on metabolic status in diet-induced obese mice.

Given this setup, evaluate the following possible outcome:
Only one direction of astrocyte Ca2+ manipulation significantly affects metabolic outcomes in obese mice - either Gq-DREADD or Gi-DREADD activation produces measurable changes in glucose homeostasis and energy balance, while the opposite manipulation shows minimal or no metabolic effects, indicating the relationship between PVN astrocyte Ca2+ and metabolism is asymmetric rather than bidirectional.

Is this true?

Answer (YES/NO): NO